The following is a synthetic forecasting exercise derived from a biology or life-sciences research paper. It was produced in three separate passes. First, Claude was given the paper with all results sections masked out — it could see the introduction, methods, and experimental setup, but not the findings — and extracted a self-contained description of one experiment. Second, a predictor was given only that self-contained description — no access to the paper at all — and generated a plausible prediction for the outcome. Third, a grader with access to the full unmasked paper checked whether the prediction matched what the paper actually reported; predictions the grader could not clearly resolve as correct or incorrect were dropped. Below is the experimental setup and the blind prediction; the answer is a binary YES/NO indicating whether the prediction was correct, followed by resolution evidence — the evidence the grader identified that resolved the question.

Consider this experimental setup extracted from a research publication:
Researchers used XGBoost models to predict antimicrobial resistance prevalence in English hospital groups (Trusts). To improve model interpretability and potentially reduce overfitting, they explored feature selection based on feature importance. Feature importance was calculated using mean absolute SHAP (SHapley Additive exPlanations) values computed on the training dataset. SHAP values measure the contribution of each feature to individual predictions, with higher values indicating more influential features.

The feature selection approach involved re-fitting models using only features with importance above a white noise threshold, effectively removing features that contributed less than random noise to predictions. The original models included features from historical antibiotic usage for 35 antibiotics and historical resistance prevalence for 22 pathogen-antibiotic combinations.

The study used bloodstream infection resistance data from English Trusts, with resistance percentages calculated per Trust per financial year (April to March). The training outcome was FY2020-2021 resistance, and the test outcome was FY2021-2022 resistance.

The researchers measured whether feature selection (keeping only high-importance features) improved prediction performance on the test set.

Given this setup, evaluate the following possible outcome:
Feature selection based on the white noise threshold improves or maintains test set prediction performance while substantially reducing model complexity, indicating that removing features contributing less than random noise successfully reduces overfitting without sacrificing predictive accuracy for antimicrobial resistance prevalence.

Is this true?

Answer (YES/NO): NO